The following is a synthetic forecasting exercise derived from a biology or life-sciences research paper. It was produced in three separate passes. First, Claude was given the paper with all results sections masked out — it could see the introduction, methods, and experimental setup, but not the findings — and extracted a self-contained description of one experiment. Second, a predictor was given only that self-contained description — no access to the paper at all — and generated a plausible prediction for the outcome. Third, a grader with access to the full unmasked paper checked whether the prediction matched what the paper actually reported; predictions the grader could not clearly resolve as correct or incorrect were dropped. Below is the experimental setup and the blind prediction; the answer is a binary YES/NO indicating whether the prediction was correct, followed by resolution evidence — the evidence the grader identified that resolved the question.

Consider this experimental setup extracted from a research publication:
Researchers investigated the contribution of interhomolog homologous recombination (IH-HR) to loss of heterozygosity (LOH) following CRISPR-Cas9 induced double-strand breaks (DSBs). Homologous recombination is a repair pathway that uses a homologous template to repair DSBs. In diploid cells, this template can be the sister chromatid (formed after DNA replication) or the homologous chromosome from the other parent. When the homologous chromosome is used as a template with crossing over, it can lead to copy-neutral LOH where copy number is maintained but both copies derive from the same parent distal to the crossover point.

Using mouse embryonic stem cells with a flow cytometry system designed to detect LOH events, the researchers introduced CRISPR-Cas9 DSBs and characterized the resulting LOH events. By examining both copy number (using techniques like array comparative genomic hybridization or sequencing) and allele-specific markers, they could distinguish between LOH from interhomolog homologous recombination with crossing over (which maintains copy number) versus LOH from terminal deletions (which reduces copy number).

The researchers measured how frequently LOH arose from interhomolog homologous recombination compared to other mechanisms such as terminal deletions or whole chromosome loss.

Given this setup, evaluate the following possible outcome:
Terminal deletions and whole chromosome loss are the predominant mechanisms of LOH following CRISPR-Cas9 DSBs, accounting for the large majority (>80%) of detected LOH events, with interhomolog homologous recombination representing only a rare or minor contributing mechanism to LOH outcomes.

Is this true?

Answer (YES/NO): YES